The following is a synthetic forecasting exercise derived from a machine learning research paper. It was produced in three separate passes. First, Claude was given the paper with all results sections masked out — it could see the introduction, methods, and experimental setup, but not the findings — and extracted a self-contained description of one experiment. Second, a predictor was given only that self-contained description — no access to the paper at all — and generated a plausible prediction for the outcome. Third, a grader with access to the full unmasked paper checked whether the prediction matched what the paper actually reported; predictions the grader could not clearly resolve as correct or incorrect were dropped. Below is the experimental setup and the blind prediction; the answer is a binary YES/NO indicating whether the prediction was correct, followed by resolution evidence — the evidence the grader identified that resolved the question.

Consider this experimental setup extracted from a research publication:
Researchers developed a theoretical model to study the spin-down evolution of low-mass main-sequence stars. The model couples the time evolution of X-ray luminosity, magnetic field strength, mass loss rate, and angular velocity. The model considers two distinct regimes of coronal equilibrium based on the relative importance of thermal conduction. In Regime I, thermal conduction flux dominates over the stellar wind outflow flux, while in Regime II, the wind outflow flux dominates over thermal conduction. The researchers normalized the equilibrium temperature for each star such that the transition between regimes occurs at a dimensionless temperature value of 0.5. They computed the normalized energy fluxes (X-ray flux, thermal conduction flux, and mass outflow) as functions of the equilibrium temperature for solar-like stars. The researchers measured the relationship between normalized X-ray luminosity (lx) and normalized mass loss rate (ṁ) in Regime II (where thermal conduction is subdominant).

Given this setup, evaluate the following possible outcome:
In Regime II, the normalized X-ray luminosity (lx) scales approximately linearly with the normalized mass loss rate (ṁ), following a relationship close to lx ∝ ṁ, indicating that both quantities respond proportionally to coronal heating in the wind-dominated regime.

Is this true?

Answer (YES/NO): YES